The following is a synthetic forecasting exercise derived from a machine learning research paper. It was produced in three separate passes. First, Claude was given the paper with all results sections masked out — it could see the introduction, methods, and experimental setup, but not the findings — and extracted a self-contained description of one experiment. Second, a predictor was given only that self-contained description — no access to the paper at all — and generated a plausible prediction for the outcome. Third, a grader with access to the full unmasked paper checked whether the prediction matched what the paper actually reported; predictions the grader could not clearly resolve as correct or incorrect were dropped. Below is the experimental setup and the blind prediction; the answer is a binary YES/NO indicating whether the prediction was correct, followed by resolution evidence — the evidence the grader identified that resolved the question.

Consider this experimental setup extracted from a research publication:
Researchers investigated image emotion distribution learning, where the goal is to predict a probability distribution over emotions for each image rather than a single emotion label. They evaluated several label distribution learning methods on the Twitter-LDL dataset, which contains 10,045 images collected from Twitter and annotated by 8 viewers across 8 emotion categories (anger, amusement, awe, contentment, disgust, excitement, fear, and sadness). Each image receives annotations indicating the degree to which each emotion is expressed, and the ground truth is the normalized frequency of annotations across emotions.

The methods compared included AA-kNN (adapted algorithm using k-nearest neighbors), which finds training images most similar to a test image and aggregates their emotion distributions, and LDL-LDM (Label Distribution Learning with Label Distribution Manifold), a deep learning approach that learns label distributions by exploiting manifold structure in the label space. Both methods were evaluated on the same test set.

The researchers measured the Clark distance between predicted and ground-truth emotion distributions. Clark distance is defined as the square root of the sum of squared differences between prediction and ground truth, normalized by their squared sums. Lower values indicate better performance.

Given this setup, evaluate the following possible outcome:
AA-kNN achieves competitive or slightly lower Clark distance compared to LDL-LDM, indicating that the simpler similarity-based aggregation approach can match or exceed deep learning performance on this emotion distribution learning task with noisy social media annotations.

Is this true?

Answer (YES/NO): NO